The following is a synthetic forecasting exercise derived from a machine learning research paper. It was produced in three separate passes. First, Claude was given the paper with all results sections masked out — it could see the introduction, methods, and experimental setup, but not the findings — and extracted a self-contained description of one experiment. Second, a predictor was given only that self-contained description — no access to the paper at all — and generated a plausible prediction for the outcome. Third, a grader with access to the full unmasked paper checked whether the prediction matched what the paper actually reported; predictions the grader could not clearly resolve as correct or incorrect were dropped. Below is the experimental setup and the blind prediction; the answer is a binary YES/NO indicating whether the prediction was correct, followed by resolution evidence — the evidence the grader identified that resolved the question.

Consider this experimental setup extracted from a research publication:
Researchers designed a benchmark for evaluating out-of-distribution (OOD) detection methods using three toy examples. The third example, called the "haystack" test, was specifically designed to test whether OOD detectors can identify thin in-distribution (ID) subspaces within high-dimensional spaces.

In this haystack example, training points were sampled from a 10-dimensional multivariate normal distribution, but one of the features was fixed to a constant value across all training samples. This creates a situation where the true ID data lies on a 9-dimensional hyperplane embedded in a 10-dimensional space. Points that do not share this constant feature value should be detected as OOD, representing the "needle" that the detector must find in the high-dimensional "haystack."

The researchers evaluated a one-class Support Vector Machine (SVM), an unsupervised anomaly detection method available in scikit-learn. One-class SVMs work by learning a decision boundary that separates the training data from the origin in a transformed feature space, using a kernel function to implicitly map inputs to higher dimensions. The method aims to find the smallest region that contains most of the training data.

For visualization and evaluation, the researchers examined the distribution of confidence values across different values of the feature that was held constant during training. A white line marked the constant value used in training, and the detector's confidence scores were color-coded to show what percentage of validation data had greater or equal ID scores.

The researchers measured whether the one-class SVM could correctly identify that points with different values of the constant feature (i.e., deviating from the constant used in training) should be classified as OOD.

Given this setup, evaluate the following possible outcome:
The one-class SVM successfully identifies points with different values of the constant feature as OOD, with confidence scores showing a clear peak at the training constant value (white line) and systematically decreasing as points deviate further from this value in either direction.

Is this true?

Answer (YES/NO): NO